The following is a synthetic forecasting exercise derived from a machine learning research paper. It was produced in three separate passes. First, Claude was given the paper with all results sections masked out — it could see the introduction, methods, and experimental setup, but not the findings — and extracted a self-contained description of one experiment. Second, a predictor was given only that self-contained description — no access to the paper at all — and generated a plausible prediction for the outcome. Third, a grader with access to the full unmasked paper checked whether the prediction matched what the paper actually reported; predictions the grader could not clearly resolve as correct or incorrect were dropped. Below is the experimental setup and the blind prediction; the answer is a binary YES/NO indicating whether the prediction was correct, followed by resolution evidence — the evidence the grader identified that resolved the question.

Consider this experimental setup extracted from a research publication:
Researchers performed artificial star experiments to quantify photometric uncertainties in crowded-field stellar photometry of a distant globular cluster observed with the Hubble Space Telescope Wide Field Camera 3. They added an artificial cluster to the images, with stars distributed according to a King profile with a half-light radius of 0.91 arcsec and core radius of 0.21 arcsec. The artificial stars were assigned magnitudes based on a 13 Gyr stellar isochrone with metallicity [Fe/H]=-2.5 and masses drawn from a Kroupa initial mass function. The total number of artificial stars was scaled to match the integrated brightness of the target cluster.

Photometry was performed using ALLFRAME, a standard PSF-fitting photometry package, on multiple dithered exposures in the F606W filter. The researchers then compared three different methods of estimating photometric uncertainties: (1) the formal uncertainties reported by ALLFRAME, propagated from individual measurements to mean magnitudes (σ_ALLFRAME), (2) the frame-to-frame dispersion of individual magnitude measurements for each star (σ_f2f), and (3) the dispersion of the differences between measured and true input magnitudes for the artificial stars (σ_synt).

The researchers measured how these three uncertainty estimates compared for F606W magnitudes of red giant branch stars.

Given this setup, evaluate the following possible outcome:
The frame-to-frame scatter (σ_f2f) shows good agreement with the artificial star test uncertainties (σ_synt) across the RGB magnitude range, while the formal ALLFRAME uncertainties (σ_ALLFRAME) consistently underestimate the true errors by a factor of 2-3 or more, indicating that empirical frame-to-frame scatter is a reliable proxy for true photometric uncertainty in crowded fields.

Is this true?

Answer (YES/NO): NO